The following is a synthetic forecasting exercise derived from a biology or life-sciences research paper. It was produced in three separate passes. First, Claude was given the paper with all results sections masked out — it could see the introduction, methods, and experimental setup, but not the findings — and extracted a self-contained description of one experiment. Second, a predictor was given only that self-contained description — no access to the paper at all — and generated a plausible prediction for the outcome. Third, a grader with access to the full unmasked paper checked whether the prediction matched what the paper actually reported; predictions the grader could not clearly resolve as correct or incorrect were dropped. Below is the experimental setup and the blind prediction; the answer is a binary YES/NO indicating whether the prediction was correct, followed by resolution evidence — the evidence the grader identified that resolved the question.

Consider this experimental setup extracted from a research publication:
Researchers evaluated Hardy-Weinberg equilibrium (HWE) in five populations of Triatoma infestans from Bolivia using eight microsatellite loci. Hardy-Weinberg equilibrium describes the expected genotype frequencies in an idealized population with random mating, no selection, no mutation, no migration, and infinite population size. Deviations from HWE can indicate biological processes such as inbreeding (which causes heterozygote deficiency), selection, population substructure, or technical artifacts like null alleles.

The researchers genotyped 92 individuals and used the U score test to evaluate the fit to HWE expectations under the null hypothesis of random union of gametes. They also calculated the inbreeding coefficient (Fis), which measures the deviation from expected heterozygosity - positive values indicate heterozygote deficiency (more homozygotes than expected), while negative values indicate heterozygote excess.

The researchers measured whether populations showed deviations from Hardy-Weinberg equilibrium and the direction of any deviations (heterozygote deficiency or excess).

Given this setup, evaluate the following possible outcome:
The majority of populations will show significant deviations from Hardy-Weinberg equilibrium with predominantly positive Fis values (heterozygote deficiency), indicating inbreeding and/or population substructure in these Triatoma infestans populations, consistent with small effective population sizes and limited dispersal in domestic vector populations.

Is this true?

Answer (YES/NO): YES